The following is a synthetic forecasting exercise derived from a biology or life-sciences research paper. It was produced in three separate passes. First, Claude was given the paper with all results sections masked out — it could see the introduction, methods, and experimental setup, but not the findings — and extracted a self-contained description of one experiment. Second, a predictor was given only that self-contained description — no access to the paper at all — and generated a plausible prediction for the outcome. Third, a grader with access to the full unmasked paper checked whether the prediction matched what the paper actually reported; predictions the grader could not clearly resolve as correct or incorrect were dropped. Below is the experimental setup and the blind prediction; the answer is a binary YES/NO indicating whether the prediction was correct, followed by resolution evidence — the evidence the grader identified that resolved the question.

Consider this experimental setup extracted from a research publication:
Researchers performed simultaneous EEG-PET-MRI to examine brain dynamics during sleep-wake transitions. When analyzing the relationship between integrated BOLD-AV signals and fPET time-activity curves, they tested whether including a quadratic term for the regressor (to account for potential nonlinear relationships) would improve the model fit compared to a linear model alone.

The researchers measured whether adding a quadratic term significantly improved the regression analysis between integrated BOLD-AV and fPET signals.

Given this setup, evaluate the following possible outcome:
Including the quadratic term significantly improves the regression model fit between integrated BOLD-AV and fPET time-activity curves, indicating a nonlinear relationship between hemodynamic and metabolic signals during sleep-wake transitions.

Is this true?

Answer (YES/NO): NO